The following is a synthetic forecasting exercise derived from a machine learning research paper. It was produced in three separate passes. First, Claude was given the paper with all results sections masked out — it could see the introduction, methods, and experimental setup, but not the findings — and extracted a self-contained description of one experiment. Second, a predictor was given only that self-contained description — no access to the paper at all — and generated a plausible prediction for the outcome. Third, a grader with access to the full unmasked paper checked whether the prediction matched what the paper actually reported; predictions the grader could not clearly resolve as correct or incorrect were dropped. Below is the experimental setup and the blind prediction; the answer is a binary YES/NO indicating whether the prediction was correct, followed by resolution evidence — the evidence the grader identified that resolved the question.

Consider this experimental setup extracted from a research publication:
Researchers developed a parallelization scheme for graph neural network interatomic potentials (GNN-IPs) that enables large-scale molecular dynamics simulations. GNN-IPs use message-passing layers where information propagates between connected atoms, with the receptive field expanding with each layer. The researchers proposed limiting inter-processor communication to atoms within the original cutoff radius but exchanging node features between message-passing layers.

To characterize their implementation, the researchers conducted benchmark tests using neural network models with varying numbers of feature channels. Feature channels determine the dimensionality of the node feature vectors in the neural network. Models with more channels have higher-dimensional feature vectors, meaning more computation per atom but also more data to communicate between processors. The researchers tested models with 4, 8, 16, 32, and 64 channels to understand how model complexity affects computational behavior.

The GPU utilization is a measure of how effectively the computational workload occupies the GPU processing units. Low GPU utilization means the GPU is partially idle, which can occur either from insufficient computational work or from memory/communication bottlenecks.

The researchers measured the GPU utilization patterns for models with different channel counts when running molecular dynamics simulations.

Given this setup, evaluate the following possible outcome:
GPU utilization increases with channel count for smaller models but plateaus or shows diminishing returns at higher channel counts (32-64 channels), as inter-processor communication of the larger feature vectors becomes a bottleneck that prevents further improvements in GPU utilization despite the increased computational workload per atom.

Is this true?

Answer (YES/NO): NO